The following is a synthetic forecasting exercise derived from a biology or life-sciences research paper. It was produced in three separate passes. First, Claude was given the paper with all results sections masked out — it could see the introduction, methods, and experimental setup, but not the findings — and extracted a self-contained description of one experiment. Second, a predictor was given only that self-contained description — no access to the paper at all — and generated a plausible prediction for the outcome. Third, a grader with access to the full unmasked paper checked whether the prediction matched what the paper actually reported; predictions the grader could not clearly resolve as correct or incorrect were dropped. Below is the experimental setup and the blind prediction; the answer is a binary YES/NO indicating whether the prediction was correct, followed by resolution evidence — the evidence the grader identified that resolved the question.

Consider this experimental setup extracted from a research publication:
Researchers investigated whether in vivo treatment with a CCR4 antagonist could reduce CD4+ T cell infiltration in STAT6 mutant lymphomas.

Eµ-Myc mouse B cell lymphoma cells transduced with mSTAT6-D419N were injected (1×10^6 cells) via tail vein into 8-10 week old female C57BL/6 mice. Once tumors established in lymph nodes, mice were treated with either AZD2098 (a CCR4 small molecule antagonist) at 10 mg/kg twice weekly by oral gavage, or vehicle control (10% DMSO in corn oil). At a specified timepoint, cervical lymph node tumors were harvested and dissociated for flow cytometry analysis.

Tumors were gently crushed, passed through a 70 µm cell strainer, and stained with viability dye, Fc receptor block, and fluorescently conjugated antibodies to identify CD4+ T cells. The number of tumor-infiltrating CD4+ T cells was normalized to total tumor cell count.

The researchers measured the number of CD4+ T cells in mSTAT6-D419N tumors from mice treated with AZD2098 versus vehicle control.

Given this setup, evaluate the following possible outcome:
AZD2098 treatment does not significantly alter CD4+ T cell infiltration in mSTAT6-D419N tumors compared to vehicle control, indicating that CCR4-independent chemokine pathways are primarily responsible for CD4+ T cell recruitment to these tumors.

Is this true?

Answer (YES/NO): NO